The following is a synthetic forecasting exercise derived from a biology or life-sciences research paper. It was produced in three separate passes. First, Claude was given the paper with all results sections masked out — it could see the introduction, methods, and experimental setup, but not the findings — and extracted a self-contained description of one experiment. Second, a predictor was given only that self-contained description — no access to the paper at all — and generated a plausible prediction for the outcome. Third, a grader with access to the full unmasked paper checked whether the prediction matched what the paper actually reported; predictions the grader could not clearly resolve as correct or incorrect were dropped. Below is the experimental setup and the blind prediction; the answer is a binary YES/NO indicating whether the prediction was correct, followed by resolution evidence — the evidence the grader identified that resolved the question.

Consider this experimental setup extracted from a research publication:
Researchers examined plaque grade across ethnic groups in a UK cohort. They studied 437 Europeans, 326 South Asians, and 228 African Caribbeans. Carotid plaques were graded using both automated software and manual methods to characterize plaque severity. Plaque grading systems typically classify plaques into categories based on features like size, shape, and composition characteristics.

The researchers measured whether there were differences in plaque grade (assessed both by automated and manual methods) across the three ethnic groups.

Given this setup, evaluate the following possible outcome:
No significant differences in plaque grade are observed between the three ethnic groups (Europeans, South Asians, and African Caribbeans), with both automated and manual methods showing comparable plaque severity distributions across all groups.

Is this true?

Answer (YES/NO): YES